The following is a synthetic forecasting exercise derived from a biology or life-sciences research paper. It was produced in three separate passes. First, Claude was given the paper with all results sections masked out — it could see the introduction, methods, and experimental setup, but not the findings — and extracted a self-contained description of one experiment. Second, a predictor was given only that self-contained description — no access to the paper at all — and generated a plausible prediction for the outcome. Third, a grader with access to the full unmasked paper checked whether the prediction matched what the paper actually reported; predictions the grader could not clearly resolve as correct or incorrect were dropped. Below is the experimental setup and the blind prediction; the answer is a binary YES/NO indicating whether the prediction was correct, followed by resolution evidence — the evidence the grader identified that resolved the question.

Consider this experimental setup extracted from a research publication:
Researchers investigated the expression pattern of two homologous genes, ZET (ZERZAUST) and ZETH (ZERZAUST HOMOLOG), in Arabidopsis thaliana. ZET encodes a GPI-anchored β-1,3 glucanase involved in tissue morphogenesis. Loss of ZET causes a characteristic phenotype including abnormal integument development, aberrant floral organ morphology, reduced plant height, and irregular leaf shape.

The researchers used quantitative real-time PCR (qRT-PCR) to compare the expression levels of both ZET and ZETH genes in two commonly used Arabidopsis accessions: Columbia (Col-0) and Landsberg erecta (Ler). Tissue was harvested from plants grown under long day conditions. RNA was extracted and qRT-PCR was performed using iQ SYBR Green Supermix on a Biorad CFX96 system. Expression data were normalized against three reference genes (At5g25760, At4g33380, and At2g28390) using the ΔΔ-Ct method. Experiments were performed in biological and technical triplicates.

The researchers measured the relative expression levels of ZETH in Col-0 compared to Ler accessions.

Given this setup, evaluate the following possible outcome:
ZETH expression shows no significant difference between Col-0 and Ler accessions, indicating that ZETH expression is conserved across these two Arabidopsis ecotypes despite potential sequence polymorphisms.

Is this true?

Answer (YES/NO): NO